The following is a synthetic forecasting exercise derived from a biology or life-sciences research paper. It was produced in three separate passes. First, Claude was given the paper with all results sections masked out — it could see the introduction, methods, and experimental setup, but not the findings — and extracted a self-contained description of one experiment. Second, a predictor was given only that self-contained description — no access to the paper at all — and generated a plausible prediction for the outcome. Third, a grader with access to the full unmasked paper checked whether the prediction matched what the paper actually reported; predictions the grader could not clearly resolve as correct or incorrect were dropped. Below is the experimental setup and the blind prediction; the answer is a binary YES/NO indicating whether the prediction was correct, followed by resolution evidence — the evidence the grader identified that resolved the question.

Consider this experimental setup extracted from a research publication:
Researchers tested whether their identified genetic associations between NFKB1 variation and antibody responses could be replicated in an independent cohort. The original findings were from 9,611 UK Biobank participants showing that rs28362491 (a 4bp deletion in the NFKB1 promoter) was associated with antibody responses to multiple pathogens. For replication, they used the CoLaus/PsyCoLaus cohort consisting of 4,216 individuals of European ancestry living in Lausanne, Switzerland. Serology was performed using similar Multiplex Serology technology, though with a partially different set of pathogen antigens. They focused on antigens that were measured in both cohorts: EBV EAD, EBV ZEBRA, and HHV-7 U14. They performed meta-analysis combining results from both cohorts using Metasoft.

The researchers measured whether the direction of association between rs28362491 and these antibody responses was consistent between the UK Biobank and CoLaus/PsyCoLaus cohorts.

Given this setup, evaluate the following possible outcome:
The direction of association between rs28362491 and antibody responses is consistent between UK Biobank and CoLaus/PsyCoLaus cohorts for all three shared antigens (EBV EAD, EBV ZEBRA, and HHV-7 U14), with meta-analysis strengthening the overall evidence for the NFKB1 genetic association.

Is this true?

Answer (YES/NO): YES